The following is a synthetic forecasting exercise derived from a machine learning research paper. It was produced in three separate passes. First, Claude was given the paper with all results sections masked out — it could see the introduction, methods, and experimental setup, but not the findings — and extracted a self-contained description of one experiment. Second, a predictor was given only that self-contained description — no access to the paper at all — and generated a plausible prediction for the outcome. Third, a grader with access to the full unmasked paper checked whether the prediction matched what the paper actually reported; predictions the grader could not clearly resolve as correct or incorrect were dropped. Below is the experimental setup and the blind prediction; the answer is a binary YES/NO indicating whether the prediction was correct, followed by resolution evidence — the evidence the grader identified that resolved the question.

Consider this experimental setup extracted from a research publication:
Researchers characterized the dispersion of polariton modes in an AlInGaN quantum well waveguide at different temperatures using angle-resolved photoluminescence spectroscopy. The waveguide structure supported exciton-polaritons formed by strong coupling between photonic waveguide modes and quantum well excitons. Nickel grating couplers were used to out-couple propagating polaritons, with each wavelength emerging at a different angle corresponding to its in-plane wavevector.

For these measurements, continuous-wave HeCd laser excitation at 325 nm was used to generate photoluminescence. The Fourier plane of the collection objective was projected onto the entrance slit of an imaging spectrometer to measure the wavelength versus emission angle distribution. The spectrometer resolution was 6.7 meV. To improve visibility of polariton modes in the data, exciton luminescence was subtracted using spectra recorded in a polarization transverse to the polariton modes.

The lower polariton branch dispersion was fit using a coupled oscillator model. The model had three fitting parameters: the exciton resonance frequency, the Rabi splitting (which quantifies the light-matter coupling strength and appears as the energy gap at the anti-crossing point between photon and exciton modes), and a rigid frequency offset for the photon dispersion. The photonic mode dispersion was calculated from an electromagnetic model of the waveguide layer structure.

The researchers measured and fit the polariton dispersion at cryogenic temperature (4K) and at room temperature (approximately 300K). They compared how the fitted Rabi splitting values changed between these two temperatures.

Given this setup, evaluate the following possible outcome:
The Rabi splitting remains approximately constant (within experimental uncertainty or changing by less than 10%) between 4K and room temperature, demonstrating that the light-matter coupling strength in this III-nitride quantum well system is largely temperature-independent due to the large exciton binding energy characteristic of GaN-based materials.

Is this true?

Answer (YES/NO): NO